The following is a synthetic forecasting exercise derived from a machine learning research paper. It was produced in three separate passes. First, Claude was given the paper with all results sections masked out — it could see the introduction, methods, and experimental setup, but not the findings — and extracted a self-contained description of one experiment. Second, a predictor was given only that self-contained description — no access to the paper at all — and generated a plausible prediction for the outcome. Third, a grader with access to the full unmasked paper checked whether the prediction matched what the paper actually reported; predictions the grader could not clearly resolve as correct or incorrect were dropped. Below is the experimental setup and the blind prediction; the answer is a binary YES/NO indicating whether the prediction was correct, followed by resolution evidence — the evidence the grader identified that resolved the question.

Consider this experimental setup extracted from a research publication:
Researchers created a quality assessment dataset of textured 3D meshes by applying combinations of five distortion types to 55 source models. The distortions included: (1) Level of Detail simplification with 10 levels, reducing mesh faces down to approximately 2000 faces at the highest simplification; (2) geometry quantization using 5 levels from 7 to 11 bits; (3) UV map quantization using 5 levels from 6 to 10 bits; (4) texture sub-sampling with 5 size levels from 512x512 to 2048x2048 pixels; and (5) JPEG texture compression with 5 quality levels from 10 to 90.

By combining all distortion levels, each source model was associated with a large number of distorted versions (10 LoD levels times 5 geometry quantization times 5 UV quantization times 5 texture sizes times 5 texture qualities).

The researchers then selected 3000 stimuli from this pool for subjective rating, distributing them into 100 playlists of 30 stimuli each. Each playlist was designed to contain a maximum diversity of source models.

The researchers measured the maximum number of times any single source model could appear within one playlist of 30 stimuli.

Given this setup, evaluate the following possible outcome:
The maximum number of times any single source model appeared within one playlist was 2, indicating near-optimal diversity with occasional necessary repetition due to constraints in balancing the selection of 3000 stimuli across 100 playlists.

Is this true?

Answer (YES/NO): YES